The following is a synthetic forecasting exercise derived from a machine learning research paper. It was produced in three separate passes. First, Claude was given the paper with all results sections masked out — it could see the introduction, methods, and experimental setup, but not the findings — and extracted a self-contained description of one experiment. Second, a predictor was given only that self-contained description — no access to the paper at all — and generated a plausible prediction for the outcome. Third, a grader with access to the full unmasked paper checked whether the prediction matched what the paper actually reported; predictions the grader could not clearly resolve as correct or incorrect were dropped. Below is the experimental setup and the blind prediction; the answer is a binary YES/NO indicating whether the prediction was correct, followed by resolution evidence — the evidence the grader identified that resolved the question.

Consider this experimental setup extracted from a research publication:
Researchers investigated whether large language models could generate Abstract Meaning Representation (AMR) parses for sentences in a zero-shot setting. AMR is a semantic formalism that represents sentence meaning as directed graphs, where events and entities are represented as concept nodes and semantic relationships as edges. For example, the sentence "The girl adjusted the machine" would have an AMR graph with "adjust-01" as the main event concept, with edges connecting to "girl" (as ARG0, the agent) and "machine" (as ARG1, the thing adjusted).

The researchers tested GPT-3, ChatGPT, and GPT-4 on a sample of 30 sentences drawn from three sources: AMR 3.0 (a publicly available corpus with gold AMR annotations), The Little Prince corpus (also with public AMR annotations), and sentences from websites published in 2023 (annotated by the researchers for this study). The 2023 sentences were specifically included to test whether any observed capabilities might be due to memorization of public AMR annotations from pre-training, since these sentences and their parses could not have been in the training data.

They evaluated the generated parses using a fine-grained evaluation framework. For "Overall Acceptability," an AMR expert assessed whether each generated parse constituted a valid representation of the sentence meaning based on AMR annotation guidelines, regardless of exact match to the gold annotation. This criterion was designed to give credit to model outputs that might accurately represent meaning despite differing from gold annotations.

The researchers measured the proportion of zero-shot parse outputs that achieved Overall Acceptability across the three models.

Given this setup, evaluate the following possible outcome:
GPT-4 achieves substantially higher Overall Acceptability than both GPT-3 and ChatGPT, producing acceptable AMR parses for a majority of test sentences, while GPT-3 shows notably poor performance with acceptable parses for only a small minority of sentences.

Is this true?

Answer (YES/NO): NO